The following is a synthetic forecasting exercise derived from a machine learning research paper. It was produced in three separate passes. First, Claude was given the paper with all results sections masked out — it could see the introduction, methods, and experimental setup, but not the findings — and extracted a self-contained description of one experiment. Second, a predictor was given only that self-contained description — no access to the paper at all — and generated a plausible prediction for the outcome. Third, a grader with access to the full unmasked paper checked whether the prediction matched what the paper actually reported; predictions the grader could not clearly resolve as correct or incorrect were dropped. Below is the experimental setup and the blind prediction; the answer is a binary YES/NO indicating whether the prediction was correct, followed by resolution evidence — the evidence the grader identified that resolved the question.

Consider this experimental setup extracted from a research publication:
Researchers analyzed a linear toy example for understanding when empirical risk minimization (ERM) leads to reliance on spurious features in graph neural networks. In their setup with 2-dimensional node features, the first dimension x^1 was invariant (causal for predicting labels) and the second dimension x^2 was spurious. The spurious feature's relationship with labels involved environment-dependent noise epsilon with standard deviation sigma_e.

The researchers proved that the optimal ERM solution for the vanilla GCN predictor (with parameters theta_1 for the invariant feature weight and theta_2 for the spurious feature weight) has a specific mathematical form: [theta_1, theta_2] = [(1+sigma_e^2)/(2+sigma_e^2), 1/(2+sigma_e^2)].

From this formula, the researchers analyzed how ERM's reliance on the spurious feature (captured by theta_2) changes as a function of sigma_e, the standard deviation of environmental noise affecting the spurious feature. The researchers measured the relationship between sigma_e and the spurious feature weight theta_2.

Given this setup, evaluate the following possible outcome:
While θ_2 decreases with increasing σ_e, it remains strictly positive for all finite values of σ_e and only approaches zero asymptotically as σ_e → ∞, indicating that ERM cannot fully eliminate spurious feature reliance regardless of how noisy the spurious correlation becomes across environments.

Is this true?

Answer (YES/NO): YES